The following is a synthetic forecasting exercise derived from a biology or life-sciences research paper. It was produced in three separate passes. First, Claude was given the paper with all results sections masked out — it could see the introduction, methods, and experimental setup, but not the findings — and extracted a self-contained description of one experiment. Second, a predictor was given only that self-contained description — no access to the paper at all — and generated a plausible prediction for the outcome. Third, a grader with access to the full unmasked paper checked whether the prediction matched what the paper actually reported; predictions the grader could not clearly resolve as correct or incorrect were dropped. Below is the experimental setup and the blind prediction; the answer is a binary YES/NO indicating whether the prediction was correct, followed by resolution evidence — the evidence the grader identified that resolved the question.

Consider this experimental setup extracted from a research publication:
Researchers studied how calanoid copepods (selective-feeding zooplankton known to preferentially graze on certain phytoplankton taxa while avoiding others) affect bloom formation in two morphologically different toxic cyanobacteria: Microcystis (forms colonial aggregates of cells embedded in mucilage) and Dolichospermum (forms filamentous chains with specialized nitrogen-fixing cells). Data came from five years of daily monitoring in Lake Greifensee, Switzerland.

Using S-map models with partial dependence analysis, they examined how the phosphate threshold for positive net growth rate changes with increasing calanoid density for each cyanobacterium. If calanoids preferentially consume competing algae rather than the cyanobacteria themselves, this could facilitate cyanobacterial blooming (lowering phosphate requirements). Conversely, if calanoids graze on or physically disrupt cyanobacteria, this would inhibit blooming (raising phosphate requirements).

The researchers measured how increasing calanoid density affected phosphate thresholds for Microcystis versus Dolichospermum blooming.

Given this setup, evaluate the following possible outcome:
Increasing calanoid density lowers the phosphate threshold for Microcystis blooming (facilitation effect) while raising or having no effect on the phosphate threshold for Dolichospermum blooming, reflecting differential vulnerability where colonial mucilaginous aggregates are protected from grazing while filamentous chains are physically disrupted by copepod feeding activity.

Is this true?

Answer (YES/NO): YES